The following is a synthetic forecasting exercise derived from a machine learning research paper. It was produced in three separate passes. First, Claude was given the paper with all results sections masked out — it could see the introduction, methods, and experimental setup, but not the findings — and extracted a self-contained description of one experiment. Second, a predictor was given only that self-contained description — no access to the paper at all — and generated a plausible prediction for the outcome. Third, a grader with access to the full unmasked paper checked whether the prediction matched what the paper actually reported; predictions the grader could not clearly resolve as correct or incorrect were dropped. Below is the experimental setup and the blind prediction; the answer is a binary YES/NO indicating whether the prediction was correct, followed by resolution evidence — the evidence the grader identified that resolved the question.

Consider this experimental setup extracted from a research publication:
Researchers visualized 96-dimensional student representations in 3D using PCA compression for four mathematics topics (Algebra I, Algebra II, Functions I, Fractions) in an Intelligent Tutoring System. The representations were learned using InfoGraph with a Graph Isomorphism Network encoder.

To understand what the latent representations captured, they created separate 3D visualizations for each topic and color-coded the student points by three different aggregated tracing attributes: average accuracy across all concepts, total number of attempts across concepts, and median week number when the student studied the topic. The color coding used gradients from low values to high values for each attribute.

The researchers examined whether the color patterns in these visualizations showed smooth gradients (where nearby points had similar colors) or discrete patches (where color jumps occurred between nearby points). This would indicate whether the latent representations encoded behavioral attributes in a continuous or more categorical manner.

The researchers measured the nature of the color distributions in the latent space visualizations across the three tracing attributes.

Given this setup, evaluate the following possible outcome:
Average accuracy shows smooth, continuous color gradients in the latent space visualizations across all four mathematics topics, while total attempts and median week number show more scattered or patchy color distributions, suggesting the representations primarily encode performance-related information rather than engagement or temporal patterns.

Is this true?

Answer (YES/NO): NO